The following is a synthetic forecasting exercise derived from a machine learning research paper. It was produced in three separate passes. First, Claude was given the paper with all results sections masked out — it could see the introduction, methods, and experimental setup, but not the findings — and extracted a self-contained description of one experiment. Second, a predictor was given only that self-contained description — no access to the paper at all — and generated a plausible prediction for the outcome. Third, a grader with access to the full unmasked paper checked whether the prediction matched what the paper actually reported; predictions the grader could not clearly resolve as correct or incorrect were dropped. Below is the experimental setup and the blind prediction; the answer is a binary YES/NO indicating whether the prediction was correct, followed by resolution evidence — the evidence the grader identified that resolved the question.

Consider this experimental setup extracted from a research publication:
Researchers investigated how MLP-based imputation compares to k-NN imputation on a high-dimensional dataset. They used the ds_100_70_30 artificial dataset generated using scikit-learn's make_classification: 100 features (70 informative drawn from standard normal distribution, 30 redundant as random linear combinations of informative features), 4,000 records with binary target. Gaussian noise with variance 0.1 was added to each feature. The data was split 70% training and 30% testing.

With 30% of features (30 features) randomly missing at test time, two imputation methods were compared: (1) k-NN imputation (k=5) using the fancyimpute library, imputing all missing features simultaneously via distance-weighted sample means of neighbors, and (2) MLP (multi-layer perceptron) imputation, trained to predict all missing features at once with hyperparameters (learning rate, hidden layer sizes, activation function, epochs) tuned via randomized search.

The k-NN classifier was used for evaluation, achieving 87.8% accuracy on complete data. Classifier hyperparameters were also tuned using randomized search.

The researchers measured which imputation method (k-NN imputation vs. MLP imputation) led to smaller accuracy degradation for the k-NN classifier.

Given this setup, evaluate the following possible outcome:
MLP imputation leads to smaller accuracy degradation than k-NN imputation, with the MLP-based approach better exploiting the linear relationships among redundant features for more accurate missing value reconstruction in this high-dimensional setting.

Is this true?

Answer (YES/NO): YES